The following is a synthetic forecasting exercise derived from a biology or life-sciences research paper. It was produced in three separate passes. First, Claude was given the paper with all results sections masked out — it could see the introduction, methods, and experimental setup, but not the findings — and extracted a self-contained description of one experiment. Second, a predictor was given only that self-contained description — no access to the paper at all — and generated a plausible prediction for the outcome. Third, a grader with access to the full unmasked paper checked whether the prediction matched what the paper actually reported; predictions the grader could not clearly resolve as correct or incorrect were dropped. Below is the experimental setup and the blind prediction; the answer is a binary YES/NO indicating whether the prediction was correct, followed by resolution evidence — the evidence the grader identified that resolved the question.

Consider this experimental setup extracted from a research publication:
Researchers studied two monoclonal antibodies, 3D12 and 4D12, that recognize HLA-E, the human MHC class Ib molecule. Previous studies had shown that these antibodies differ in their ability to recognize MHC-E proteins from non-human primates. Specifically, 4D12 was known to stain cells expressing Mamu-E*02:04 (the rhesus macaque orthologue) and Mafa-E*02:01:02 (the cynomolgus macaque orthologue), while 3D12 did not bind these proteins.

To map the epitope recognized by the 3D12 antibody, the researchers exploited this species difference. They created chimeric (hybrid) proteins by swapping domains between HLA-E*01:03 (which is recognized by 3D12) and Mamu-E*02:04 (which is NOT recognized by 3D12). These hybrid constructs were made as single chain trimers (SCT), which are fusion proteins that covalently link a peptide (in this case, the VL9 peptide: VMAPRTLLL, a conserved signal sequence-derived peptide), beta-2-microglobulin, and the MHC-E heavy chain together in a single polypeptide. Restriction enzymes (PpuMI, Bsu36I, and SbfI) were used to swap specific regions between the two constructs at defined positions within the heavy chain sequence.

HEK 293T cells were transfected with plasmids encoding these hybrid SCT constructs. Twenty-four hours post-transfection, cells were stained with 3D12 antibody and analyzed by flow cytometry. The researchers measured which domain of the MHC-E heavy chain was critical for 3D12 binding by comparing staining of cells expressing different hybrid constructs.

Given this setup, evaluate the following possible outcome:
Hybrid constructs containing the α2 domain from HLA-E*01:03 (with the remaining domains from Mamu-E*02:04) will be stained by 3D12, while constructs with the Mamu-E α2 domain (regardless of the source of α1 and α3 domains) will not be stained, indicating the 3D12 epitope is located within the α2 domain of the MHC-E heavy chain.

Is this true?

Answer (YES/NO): NO